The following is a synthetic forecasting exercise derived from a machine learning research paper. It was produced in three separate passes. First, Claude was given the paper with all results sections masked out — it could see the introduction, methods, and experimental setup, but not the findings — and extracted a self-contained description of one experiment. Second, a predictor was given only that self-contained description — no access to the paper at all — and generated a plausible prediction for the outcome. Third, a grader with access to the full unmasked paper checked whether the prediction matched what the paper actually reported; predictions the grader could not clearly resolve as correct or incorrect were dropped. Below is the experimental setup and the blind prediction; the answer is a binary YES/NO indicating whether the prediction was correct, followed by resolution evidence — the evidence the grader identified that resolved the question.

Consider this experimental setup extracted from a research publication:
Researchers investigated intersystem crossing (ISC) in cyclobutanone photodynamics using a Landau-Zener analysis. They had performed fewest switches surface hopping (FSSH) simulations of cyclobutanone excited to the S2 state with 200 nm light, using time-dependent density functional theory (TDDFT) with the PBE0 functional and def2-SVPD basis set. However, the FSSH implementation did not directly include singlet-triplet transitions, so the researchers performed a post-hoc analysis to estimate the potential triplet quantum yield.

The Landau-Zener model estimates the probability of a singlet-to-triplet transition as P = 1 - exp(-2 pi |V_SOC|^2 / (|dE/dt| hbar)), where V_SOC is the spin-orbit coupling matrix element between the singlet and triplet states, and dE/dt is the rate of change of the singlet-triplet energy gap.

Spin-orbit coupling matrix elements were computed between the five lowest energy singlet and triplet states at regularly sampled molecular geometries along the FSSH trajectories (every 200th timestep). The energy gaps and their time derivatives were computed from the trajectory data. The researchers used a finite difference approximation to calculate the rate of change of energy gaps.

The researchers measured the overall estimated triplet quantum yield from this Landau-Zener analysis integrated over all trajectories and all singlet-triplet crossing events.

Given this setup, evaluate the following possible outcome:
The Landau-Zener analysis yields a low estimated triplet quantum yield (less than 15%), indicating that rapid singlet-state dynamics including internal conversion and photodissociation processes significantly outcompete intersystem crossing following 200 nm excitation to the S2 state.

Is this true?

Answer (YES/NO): YES